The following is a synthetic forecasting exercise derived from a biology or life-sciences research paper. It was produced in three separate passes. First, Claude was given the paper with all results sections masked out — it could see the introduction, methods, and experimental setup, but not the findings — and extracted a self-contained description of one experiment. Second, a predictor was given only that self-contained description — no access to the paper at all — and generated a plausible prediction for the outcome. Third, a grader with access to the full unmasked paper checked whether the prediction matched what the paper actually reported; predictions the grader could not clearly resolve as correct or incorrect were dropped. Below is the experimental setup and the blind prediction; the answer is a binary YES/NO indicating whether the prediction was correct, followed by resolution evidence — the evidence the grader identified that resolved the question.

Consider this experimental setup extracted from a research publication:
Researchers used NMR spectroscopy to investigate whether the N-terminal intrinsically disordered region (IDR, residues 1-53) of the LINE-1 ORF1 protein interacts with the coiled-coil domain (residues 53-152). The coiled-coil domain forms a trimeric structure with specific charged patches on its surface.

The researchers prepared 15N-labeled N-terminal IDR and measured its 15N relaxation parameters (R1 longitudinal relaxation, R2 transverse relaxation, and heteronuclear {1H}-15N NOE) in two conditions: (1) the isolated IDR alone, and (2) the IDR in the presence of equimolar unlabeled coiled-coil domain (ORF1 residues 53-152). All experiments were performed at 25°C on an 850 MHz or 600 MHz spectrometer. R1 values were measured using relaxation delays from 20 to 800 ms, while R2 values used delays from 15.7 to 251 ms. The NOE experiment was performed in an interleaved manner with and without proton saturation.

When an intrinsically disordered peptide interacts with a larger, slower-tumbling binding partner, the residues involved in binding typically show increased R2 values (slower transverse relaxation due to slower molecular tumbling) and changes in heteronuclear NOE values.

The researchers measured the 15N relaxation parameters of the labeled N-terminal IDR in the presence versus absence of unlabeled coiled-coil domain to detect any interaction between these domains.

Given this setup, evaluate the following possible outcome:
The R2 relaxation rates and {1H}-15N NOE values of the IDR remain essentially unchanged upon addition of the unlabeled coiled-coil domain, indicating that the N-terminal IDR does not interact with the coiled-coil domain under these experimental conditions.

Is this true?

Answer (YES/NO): NO